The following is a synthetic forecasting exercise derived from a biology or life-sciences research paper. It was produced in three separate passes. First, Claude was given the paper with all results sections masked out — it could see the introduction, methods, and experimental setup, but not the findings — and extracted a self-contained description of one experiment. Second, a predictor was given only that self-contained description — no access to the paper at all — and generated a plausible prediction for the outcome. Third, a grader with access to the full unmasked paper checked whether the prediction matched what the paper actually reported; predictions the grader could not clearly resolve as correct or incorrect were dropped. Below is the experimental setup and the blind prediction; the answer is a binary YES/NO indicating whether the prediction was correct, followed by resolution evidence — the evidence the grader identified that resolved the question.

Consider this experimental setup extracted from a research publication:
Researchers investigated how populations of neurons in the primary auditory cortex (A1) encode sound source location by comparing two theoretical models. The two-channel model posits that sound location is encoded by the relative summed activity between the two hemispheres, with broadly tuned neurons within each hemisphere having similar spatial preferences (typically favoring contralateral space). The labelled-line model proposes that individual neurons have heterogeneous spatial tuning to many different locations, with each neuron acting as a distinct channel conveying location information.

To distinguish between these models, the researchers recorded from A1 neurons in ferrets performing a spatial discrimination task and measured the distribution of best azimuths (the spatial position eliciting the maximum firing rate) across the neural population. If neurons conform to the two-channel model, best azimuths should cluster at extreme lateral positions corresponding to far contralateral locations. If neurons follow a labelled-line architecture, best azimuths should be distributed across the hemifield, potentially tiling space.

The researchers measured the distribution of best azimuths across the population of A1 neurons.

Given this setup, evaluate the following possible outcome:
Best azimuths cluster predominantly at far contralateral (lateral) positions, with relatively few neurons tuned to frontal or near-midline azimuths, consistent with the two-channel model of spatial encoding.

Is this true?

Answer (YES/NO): NO